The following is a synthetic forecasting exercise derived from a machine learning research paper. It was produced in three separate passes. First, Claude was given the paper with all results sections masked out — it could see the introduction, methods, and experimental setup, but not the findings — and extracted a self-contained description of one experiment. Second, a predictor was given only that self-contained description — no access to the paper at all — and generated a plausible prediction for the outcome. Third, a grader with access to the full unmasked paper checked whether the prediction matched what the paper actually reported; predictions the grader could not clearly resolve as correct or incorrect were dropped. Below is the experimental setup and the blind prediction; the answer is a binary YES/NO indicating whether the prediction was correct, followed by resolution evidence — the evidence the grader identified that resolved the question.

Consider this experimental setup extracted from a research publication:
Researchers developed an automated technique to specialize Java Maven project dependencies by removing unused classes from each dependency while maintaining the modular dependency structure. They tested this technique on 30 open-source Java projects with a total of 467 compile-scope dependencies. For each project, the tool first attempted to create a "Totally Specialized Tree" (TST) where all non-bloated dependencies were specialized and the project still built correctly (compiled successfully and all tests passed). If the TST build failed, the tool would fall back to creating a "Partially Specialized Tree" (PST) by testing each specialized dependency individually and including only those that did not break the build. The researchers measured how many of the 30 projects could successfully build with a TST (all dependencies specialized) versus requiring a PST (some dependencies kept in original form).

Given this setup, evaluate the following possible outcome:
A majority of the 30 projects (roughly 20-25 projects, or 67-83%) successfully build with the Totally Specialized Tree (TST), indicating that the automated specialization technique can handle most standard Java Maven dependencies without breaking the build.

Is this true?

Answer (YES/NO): NO